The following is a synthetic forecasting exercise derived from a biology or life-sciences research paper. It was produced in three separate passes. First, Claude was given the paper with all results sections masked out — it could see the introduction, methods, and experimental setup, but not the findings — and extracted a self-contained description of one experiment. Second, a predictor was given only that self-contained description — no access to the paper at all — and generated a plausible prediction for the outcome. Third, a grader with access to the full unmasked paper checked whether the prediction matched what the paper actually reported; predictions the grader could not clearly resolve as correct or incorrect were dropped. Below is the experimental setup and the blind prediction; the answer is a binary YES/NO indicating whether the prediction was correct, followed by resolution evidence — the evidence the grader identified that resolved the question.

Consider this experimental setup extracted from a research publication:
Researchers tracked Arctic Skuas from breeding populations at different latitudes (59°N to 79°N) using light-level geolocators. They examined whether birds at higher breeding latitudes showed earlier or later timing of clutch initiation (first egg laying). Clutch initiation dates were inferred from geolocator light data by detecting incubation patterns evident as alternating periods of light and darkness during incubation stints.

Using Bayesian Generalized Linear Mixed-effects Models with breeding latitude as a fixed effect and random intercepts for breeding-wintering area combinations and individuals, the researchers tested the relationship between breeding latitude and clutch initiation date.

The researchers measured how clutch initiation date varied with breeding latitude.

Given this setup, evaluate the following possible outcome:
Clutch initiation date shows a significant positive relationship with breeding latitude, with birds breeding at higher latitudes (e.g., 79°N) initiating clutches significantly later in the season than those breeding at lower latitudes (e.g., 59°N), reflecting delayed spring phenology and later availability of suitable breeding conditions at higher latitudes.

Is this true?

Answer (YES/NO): YES